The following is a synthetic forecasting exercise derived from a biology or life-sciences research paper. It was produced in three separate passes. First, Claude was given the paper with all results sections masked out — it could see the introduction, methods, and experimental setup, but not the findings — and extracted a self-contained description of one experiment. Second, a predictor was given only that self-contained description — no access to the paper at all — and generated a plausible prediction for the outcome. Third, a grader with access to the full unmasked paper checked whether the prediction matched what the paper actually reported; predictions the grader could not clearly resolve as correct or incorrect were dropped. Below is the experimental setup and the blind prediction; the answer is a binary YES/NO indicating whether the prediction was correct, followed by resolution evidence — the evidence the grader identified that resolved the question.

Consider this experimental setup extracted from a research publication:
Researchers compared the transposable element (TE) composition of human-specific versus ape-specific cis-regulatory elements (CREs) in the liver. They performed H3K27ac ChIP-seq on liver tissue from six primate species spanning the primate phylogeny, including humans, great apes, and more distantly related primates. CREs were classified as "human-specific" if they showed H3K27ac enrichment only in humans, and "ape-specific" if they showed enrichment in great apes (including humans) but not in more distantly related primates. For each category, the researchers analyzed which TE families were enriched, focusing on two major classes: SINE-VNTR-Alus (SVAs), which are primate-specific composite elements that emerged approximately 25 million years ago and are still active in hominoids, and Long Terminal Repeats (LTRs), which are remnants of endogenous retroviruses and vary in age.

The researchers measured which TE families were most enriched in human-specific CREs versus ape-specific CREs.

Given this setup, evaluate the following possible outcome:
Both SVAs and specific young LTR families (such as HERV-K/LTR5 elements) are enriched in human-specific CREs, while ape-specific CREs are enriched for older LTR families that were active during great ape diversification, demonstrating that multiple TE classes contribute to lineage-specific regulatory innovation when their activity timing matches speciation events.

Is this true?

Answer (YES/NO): NO